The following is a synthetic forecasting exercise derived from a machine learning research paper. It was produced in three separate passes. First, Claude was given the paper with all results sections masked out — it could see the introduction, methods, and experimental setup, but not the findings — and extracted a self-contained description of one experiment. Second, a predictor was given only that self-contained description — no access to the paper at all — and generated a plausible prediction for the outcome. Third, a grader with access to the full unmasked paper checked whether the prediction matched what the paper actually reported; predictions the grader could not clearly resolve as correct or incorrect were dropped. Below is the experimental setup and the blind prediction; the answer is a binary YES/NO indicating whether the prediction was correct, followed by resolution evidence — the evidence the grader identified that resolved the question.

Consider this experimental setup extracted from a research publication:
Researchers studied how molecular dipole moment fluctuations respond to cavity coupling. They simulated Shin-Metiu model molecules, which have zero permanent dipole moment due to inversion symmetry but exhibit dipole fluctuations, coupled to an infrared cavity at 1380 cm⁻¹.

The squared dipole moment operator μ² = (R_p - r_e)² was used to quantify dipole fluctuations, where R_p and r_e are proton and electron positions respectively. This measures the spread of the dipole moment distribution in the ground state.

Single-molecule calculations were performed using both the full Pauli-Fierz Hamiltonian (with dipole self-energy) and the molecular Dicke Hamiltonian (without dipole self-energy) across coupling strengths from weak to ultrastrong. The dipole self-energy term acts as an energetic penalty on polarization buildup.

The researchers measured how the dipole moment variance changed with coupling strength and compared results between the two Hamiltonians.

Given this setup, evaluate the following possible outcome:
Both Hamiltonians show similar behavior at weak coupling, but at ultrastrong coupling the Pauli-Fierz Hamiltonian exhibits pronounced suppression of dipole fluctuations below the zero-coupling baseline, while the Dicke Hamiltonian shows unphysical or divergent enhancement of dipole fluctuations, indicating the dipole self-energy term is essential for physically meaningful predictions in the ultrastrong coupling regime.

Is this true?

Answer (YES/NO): NO